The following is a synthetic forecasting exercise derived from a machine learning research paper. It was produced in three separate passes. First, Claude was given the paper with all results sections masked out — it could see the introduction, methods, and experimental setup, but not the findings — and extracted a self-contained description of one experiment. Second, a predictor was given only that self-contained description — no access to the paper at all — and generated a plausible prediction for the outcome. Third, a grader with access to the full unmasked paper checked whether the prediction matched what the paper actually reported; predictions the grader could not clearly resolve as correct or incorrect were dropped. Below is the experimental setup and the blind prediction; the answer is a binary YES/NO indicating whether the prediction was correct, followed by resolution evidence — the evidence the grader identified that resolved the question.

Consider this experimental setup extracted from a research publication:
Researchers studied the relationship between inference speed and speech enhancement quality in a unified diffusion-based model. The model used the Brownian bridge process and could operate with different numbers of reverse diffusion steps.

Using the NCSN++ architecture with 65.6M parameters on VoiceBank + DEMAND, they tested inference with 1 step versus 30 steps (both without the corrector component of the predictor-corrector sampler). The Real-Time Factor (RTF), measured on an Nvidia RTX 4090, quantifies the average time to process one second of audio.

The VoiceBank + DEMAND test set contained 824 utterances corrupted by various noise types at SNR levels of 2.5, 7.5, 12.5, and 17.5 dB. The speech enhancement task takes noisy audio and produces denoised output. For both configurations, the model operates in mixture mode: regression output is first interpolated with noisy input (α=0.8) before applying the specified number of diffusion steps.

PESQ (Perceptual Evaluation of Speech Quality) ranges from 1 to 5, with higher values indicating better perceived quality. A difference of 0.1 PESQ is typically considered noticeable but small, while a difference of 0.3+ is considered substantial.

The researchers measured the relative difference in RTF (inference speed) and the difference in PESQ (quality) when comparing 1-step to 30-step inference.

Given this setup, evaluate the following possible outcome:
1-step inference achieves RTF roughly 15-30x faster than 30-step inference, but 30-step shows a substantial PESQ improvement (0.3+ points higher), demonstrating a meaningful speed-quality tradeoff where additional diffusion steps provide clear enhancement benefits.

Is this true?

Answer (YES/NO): NO